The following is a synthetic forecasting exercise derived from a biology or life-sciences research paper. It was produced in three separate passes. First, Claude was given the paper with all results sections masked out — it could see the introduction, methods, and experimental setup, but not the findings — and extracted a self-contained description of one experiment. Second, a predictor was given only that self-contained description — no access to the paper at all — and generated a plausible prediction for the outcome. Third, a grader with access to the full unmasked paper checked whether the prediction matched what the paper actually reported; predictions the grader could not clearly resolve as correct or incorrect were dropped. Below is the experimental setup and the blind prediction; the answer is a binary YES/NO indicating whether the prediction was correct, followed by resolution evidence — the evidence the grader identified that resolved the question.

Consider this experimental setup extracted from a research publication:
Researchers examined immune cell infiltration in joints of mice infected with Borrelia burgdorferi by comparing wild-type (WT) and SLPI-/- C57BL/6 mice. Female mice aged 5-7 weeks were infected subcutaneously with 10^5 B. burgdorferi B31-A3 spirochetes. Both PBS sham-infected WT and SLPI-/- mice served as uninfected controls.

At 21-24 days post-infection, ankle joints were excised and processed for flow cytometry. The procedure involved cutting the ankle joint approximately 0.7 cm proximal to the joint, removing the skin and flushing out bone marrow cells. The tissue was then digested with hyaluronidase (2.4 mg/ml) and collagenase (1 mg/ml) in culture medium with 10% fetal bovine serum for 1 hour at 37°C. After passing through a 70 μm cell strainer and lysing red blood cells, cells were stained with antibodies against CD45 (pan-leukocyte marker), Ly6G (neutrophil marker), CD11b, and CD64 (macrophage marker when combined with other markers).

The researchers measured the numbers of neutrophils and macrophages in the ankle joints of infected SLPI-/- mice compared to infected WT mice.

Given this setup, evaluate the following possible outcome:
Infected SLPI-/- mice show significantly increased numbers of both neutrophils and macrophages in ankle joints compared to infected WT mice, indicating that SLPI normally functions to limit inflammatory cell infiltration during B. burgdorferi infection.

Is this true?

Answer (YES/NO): YES